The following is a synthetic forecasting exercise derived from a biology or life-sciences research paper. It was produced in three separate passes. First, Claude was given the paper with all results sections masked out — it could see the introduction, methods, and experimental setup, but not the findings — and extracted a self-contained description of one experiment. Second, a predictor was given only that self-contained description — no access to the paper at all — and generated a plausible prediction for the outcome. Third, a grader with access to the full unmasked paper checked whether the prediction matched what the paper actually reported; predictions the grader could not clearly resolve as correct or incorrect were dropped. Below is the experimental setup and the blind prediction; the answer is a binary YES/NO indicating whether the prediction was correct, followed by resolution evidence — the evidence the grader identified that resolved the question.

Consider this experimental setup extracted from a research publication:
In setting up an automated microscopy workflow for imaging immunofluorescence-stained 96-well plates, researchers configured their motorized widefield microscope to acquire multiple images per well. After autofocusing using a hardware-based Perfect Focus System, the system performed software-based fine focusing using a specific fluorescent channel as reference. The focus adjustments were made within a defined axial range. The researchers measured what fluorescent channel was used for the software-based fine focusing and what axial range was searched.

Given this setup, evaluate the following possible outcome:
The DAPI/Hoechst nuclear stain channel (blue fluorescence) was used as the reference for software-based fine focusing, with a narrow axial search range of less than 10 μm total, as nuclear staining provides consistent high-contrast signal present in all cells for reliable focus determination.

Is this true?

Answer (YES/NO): NO